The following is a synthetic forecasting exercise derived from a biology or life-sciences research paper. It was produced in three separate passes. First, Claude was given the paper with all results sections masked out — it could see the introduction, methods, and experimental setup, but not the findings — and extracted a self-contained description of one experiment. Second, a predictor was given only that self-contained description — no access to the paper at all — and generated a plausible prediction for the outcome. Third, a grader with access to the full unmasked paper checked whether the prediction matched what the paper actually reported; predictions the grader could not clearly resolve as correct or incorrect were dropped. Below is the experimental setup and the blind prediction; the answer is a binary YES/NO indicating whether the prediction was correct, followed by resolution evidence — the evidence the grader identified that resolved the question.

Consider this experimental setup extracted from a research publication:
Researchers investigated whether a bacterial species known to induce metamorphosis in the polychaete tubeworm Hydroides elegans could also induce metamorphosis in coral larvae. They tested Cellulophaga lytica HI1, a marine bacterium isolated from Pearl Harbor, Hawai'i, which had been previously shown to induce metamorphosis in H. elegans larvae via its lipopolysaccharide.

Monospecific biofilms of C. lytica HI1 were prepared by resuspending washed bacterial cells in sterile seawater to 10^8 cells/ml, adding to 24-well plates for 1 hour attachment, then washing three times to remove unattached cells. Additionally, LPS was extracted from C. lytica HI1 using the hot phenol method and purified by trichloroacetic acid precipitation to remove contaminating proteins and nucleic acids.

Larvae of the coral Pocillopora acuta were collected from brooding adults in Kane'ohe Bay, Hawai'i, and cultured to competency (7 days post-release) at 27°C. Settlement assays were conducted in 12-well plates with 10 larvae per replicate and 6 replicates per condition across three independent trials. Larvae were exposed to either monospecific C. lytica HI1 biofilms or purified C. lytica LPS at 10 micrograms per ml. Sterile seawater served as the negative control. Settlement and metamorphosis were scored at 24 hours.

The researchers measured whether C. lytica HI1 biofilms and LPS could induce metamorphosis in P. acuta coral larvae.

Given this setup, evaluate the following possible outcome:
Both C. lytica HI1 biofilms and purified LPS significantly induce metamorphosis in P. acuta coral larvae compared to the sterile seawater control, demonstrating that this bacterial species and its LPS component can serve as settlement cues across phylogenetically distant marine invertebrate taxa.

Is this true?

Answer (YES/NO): NO